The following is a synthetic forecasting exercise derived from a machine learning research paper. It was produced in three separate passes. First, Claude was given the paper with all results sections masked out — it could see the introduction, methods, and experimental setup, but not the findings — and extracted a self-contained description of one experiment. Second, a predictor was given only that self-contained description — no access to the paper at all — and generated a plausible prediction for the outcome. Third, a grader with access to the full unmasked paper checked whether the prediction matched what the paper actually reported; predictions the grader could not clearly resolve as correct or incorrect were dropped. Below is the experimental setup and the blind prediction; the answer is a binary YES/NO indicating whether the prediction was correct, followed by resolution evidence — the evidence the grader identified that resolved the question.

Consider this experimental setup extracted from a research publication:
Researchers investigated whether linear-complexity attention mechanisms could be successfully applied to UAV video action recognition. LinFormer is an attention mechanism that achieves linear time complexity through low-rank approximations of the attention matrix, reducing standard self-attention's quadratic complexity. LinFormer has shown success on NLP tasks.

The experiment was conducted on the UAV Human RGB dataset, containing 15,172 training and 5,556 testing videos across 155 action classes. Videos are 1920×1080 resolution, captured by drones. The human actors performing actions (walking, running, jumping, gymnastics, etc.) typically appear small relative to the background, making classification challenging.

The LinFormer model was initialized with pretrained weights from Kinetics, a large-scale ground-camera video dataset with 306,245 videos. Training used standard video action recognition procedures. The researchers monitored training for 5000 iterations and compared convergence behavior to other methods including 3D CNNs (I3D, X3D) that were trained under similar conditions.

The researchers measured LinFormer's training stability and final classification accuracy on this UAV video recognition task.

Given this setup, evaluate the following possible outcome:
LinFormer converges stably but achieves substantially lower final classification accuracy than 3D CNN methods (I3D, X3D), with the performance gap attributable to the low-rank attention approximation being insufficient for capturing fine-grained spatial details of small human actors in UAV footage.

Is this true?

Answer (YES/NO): NO